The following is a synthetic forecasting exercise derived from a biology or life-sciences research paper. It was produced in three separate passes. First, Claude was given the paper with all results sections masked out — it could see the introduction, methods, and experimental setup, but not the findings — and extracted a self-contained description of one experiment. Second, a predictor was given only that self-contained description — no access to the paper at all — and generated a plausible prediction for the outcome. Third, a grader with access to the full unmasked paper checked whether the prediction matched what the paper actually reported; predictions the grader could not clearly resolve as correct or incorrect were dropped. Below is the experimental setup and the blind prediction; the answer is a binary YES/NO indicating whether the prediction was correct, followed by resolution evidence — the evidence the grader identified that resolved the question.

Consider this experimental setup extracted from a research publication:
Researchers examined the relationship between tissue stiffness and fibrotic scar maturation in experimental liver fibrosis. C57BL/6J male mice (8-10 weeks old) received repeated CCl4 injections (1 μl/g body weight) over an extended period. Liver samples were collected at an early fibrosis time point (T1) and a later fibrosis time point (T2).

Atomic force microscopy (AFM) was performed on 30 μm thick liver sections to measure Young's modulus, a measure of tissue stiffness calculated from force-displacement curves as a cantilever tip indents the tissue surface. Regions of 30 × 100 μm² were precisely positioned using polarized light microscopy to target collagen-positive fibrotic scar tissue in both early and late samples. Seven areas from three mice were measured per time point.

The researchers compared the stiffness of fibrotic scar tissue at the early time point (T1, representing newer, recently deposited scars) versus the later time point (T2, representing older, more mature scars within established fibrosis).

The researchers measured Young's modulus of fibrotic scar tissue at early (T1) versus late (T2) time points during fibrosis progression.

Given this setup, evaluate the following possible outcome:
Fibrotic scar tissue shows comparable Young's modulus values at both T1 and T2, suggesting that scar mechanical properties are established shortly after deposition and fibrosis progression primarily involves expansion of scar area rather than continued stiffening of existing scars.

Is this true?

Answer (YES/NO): NO